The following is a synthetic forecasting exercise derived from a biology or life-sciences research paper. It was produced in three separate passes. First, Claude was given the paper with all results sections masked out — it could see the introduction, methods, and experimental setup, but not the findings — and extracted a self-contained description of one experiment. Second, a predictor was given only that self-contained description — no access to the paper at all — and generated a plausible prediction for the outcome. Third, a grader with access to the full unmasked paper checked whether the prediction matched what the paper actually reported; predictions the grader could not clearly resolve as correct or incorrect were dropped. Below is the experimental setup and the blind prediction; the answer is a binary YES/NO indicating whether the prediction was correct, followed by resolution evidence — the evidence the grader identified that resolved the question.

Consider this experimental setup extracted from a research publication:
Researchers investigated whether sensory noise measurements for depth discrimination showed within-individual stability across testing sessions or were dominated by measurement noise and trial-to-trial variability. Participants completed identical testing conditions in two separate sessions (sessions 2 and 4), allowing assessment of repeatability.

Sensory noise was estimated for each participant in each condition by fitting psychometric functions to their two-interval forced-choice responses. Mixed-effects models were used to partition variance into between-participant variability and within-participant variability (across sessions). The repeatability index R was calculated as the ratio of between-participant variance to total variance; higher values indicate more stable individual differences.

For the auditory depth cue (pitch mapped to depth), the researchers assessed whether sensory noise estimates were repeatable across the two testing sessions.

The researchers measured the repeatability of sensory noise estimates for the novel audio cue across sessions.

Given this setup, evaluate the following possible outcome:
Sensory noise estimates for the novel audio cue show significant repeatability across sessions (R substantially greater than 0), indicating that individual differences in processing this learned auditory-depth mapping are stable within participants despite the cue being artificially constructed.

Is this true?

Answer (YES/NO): YES